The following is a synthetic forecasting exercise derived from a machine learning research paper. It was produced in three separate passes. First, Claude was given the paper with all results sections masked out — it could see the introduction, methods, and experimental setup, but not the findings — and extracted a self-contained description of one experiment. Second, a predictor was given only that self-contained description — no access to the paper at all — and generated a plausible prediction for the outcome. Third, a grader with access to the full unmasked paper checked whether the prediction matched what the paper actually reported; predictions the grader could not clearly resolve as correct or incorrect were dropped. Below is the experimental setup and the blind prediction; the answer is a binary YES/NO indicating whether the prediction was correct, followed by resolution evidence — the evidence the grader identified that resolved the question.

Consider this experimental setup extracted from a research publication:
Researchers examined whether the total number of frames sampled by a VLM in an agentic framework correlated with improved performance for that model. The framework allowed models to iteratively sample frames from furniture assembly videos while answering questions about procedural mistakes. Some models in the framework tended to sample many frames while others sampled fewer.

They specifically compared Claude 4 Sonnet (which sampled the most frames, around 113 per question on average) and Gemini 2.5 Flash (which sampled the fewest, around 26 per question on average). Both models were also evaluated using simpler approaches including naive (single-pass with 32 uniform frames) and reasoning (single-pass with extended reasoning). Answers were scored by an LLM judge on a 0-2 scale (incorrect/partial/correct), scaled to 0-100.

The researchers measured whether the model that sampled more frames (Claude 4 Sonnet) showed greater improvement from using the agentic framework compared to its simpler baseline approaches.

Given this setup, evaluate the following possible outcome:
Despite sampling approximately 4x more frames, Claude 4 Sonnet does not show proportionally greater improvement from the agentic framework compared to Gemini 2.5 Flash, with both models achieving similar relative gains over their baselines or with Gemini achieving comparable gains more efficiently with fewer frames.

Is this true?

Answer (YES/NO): YES